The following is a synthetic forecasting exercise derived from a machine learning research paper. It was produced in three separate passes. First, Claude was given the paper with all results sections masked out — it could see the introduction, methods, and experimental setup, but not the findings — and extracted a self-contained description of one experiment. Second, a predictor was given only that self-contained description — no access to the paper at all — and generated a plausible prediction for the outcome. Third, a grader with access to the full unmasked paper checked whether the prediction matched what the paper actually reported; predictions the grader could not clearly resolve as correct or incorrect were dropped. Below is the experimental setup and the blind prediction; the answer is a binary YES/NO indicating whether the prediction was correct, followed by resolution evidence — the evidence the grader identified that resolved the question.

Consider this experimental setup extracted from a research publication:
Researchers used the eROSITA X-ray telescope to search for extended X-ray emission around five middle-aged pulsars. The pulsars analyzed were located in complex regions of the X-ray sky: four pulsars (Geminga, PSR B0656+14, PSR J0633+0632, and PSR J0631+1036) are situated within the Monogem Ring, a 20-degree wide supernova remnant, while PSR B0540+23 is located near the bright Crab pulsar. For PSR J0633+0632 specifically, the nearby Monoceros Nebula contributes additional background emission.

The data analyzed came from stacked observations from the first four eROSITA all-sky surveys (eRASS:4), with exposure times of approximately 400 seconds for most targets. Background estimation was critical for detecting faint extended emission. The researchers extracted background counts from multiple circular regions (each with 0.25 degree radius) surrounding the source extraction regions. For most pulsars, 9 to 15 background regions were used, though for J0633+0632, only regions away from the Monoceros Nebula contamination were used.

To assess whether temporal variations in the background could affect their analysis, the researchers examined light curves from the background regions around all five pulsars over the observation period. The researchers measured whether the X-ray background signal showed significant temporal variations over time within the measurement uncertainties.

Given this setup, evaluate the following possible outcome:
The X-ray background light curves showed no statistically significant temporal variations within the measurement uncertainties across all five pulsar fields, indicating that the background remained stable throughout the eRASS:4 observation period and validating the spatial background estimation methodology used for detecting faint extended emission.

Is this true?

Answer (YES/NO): YES